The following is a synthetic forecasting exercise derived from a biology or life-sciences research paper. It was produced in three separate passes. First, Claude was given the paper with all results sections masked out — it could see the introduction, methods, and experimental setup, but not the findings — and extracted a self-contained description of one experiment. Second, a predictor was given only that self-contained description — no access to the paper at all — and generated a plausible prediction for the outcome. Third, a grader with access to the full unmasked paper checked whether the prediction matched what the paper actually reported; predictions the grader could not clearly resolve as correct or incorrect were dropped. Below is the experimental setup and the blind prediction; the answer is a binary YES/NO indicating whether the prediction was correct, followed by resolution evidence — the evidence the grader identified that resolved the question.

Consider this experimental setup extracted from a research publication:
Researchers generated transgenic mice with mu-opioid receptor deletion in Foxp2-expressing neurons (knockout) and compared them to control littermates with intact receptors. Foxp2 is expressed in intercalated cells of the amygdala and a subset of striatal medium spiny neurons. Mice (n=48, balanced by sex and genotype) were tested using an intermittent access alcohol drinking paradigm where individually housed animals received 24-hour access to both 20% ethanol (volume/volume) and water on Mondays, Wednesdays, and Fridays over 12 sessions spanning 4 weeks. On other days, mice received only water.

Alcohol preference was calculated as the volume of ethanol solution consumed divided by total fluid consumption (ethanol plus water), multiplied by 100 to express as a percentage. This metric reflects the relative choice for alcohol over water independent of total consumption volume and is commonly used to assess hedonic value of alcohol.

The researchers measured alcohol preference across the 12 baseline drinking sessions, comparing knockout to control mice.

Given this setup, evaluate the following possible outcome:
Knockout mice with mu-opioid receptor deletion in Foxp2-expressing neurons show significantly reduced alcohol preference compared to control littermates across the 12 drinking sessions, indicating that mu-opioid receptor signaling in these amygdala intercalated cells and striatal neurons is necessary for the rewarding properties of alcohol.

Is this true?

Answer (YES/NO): NO